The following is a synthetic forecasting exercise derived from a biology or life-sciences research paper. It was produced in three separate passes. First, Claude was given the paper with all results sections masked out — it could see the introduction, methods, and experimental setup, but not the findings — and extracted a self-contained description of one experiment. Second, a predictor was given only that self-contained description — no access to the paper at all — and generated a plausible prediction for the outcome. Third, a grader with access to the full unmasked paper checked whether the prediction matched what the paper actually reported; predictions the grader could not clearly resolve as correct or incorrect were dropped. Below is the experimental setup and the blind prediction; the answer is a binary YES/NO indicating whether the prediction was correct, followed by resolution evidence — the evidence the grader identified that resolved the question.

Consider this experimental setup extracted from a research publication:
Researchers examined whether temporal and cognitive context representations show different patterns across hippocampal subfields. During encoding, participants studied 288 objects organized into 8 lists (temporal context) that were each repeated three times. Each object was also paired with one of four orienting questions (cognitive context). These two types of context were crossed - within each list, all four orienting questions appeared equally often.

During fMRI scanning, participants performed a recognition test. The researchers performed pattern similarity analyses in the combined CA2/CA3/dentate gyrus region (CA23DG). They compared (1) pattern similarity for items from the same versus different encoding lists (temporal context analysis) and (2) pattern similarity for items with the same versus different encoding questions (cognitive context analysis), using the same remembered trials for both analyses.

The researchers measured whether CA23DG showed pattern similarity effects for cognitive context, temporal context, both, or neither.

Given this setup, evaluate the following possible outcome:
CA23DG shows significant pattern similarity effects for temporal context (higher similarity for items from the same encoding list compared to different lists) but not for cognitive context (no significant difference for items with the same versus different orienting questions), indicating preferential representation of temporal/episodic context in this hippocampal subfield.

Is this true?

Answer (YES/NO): NO